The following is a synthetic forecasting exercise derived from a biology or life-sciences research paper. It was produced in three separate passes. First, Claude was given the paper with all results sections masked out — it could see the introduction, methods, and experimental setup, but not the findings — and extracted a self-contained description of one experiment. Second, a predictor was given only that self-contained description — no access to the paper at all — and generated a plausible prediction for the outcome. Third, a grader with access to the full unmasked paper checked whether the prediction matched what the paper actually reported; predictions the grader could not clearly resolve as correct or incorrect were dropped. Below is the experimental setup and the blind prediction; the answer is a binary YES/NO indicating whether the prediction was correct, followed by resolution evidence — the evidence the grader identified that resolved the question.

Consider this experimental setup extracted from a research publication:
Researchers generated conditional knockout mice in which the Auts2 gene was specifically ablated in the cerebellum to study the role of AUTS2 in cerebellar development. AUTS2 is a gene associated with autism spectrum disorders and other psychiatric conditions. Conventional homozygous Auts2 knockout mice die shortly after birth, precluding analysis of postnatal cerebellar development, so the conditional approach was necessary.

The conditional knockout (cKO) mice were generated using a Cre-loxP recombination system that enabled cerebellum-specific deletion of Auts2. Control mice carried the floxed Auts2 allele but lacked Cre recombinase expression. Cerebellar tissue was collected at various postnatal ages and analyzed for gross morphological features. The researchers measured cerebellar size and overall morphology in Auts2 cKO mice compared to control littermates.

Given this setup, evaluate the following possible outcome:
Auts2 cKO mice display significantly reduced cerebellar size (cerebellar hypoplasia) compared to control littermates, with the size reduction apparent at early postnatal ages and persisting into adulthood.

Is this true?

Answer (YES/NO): NO